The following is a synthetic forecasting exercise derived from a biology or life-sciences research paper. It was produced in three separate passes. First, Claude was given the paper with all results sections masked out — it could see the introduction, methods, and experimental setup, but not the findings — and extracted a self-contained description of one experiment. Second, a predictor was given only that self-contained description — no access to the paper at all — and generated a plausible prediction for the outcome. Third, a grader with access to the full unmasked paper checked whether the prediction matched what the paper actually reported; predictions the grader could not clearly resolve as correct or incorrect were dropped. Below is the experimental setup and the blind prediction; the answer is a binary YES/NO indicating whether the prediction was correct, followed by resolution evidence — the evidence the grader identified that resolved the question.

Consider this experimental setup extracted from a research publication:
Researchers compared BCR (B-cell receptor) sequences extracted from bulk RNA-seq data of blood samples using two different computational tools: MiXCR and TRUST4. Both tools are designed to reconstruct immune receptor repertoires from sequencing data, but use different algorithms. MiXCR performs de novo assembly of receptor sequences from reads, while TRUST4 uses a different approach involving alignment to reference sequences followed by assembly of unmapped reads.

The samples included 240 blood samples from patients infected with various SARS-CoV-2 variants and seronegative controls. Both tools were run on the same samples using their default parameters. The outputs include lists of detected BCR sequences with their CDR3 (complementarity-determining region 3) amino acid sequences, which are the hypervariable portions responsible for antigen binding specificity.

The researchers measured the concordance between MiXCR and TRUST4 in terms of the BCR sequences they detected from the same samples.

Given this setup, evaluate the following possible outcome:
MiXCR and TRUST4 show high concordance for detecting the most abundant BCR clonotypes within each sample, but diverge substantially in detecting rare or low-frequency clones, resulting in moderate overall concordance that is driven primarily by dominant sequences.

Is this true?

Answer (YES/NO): NO